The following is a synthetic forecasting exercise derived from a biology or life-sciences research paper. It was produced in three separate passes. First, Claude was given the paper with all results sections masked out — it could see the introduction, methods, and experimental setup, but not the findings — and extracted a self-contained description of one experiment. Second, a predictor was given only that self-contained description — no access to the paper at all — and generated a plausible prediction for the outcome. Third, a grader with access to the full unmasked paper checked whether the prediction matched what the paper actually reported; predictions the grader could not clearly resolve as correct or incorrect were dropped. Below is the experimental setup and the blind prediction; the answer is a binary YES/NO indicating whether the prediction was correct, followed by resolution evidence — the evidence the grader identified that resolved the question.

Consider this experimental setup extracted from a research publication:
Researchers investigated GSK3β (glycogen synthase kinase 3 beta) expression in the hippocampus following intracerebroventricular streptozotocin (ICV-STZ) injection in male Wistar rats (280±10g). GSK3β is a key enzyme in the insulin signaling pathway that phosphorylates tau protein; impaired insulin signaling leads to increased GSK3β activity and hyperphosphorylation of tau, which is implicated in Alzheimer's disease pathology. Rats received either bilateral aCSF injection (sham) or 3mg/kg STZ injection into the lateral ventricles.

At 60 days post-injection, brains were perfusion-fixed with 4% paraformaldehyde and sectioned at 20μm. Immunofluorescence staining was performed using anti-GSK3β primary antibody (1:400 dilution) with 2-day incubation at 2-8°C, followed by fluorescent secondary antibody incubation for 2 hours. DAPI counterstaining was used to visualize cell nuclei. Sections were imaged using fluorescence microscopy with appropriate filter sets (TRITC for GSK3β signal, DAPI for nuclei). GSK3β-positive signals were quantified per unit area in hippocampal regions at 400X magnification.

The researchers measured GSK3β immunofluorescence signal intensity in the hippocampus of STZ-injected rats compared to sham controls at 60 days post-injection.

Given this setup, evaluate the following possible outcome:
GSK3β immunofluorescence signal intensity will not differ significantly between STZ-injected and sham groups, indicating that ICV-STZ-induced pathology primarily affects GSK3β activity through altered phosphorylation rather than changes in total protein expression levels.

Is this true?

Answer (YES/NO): NO